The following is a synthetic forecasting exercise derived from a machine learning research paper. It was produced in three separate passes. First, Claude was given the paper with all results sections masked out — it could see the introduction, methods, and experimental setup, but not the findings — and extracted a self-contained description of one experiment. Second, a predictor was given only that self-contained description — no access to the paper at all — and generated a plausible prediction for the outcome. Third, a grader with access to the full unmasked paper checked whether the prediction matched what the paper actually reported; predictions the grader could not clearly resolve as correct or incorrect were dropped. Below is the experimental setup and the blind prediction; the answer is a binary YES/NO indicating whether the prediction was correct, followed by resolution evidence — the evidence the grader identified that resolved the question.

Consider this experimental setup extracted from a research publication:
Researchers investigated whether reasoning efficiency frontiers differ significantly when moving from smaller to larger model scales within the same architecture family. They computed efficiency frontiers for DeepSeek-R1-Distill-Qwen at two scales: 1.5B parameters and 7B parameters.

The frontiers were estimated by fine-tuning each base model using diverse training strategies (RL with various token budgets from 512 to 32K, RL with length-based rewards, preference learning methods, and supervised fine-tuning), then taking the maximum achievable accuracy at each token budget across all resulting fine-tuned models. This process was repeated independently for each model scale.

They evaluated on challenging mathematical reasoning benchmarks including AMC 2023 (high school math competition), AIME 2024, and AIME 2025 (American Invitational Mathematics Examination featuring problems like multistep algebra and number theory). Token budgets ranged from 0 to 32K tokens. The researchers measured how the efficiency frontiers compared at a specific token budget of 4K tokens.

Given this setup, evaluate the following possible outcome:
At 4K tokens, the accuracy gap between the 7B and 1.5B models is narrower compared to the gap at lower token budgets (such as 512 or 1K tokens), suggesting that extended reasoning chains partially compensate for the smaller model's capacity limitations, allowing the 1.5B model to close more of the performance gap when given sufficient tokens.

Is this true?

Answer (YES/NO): NO